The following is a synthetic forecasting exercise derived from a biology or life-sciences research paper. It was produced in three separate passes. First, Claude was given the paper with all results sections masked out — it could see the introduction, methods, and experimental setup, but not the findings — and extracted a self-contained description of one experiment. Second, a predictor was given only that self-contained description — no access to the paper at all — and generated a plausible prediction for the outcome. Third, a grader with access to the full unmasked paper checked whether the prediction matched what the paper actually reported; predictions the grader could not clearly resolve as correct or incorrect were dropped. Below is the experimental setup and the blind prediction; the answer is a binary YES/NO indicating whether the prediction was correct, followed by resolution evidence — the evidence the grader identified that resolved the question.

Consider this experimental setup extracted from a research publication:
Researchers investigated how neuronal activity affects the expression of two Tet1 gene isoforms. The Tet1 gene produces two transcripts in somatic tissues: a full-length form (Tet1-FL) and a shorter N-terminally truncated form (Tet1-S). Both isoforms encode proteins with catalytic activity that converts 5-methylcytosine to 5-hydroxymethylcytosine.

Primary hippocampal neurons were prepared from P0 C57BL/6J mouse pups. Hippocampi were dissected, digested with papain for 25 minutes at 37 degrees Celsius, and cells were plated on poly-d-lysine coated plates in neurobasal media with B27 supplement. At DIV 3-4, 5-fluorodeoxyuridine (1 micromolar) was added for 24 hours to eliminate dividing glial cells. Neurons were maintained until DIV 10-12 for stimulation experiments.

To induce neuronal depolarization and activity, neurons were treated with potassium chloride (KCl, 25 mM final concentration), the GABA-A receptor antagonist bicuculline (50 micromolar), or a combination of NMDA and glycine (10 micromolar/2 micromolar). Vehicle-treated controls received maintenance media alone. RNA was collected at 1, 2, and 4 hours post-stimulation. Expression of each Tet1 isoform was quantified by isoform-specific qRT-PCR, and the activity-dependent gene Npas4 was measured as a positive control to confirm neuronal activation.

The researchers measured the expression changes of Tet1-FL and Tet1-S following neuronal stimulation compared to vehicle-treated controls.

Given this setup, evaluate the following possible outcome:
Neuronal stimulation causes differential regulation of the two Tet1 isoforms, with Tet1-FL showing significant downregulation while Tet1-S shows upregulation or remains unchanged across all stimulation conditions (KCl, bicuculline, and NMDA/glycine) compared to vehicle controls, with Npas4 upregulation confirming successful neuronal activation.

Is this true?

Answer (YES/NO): NO